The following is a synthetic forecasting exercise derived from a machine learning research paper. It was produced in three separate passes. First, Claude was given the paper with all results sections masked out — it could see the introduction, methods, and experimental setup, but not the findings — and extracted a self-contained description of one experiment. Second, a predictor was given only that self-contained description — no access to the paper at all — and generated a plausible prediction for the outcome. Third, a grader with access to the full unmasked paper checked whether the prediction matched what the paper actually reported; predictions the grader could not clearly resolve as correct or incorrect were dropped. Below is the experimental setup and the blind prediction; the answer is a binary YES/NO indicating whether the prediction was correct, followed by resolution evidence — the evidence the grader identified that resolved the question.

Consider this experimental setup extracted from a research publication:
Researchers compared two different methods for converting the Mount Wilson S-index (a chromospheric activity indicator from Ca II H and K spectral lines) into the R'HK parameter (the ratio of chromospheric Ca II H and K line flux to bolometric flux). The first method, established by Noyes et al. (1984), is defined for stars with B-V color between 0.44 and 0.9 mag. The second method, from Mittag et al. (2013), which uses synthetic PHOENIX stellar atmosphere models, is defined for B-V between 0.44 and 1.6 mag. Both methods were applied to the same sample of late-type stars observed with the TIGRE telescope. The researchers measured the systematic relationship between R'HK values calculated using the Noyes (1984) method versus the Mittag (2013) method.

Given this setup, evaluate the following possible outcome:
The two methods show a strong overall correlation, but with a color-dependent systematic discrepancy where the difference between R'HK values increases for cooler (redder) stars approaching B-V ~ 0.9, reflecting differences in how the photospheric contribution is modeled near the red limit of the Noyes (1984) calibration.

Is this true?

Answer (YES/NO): NO